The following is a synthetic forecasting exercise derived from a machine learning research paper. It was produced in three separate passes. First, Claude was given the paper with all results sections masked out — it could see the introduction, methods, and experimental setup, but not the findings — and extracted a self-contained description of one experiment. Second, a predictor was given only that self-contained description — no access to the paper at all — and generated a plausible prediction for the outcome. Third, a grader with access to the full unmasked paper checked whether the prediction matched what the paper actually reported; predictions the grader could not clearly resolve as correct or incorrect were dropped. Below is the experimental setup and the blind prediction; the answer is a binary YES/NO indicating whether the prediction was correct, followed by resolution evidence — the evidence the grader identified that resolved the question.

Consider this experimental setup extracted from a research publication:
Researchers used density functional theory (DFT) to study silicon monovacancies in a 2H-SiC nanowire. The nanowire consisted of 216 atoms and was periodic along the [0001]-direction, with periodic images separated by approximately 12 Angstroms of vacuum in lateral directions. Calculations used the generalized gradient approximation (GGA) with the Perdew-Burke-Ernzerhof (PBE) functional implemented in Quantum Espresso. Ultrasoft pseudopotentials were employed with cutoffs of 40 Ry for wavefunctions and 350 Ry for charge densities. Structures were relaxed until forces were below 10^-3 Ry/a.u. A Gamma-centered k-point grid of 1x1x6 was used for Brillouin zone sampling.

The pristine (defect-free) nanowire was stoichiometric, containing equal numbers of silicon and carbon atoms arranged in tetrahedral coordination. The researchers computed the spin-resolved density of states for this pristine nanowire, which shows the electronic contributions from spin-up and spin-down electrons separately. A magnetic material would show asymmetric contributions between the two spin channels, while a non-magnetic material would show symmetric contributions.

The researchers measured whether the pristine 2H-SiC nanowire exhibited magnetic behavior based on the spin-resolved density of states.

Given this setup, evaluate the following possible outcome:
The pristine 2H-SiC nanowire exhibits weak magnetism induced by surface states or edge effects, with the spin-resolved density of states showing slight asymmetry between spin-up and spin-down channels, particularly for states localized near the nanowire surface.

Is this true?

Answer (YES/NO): NO